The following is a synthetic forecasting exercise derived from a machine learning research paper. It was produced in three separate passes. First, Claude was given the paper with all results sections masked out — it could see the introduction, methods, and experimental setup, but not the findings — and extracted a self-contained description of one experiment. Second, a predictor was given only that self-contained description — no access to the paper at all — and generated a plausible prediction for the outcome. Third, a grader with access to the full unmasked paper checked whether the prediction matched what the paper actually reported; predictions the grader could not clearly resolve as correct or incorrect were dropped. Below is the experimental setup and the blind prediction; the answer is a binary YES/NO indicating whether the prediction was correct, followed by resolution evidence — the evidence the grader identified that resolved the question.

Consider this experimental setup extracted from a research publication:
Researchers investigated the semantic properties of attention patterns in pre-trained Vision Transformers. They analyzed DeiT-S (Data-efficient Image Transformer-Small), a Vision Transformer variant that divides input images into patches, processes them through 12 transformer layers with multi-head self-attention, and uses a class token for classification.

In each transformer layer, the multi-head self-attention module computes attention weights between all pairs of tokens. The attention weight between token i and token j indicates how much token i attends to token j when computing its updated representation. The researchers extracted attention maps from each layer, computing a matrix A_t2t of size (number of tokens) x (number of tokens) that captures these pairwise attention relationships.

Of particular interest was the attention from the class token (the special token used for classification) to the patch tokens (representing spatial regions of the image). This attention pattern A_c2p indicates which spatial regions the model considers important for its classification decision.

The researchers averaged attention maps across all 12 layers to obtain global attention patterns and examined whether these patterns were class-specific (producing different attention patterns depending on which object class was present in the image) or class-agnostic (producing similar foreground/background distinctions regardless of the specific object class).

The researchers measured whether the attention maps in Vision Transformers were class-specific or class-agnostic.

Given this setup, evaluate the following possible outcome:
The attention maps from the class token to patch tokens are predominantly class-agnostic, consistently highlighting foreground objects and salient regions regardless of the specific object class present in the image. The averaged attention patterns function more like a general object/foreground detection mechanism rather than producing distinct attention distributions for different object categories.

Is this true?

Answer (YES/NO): YES